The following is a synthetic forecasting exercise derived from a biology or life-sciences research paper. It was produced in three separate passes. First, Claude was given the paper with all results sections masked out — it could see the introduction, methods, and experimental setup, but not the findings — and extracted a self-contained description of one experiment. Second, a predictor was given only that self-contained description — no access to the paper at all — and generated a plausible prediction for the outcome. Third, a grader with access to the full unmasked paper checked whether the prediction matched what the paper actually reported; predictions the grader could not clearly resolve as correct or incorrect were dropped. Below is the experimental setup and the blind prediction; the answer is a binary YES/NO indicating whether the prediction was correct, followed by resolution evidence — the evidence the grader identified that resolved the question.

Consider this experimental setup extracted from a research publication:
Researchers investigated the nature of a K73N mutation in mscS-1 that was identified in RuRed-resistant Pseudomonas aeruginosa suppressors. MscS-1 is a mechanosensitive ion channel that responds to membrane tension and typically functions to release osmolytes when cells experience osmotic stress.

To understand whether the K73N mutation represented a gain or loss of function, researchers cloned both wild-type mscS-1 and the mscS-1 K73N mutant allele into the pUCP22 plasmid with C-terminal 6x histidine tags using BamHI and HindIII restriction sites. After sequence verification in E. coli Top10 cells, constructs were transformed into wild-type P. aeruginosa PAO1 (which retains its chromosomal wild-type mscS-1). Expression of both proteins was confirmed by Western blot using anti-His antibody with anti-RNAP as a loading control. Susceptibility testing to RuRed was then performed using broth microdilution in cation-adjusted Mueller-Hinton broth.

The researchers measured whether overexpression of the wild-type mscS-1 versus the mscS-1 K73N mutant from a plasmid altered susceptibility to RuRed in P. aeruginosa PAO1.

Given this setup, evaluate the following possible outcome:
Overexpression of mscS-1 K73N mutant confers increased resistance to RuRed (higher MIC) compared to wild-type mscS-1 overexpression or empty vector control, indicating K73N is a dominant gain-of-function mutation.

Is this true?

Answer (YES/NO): YES